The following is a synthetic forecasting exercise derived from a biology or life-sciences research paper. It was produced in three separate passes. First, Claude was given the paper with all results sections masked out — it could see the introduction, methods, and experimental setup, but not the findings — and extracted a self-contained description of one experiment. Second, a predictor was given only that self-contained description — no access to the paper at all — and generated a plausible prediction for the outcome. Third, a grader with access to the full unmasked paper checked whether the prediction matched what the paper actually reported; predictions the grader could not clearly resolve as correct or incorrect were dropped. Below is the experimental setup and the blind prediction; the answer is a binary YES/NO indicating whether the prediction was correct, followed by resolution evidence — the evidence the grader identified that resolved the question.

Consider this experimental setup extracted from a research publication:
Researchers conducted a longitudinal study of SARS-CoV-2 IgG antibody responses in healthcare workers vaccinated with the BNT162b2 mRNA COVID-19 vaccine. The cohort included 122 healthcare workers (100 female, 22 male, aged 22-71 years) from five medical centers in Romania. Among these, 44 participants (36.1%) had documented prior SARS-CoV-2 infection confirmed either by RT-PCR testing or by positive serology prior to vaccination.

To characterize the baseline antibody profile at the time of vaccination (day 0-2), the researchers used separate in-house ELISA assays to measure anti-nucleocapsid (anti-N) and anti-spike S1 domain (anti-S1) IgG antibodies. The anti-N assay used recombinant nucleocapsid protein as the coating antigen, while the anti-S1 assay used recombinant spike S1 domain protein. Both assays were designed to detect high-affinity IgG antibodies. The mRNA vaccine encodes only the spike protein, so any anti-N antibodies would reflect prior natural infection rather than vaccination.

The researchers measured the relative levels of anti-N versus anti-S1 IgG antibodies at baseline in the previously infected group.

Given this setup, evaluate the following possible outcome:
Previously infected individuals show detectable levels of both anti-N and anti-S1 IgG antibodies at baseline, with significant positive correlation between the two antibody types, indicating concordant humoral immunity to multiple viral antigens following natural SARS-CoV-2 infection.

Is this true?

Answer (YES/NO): NO